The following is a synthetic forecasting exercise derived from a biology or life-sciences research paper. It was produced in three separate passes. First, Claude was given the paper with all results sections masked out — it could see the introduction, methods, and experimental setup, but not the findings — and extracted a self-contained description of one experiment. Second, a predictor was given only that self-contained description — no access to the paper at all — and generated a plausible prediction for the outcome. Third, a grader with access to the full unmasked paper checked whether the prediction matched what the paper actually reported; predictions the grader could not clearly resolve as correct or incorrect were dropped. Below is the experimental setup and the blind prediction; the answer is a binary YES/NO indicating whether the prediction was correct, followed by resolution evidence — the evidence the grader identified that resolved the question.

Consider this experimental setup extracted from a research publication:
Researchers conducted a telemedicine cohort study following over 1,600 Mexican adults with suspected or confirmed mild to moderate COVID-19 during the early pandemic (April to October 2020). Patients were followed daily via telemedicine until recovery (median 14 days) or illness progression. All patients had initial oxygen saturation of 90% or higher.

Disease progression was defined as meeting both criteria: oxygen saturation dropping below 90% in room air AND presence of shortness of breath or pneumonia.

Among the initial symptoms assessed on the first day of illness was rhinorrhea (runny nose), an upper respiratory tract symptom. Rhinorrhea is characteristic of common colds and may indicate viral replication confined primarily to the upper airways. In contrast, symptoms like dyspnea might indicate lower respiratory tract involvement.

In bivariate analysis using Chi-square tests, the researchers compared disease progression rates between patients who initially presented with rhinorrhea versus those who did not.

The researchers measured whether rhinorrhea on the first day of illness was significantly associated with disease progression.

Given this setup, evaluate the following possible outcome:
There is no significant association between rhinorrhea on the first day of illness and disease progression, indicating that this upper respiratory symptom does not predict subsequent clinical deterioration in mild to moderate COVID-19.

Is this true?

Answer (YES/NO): YES